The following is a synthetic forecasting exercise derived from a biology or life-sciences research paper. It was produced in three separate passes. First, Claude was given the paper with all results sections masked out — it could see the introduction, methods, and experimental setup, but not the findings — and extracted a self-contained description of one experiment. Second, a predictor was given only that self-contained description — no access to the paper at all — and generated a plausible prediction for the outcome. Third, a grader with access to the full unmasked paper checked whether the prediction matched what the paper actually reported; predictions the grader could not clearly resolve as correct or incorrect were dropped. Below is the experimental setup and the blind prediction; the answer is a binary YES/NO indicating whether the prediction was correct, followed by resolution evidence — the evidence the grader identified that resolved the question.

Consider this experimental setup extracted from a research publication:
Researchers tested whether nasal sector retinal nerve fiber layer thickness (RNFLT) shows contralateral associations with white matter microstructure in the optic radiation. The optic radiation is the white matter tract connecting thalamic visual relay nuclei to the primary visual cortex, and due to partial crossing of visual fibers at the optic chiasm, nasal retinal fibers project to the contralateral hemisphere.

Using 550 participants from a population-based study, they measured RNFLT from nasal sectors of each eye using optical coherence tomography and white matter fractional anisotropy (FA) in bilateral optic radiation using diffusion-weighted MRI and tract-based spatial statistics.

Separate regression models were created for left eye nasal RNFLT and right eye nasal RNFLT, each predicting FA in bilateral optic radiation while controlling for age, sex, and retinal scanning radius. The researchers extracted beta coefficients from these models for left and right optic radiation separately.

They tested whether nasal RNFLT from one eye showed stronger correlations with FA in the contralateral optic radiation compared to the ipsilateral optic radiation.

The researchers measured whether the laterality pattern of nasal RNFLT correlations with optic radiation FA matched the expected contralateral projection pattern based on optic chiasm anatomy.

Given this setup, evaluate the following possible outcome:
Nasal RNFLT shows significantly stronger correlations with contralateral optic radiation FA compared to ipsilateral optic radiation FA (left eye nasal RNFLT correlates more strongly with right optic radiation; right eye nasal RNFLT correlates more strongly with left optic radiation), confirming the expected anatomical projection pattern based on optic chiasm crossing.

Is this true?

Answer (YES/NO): NO